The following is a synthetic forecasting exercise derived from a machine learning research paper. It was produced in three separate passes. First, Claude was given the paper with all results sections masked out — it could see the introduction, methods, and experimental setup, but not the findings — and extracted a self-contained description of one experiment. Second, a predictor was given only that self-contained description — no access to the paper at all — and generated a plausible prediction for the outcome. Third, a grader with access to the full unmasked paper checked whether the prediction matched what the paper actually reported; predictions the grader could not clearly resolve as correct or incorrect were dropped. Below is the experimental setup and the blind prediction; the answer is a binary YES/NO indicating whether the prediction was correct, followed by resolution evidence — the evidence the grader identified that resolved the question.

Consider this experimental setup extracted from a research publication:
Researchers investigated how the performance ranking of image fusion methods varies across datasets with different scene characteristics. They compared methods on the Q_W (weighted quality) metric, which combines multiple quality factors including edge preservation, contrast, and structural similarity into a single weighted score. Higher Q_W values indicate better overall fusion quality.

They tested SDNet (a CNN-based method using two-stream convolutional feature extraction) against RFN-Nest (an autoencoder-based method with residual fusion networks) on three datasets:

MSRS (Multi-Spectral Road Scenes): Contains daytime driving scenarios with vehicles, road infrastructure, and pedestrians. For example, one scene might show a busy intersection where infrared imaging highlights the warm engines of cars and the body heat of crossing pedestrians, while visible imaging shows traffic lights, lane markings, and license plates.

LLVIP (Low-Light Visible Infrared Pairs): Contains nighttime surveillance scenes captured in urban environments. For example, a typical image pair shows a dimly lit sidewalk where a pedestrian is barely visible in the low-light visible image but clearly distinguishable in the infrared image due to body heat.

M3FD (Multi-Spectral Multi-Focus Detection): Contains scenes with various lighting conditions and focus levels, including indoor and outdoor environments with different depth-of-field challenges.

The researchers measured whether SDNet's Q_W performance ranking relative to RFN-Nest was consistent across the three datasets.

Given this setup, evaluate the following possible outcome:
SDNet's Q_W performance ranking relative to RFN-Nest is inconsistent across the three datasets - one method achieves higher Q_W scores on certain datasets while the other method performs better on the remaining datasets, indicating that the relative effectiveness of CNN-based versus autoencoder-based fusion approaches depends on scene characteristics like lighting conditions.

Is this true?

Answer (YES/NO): NO